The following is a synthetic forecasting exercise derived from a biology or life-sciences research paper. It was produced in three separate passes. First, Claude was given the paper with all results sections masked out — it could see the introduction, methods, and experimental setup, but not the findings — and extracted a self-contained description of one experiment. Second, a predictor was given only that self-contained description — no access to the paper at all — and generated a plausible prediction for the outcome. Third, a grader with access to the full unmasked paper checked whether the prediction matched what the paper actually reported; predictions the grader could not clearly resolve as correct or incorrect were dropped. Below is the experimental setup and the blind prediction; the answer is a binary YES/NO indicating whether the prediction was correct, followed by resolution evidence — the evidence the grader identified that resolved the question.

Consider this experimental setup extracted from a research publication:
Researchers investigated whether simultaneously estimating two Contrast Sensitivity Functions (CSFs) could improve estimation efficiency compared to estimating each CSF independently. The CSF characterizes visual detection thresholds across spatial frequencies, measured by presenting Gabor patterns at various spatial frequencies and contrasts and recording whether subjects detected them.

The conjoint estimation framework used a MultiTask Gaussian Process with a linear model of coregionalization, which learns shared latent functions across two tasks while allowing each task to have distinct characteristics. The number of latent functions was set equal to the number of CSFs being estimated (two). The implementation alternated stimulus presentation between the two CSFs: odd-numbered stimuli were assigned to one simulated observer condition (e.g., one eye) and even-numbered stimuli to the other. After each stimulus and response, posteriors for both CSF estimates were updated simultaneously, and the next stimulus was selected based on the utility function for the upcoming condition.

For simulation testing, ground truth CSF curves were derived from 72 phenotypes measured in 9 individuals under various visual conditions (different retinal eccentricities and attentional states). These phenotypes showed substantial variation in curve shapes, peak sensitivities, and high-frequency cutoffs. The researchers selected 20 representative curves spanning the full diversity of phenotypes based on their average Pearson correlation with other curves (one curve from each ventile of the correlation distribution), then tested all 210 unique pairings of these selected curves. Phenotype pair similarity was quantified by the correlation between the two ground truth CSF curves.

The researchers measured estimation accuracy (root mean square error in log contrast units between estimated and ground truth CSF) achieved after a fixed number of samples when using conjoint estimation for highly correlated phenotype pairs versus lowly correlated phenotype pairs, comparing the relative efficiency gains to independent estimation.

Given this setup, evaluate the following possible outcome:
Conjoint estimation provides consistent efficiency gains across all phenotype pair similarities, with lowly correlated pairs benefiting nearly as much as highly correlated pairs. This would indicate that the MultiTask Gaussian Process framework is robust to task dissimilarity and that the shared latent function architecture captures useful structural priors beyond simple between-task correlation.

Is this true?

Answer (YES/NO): NO